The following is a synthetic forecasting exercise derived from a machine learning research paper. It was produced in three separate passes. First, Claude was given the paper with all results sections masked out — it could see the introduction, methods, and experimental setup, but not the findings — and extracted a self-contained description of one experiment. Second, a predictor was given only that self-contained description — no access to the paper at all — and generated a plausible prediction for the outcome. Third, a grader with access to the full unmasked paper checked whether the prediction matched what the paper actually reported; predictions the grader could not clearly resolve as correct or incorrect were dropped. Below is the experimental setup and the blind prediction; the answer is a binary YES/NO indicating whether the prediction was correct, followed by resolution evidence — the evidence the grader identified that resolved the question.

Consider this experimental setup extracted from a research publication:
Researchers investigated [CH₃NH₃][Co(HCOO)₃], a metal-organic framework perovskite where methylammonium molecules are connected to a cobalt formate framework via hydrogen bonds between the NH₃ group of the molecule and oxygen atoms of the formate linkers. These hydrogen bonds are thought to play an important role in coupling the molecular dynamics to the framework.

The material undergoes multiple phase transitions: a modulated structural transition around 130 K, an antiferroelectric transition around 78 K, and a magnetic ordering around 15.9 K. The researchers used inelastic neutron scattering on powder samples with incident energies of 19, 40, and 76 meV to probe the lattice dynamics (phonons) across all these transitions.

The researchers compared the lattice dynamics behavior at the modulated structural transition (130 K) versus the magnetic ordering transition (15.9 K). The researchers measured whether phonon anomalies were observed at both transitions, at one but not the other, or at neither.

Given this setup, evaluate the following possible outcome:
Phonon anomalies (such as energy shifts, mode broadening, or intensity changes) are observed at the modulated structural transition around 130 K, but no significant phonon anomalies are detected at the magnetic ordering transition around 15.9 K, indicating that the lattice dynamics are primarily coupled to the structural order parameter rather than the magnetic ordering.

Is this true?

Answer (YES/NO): YES